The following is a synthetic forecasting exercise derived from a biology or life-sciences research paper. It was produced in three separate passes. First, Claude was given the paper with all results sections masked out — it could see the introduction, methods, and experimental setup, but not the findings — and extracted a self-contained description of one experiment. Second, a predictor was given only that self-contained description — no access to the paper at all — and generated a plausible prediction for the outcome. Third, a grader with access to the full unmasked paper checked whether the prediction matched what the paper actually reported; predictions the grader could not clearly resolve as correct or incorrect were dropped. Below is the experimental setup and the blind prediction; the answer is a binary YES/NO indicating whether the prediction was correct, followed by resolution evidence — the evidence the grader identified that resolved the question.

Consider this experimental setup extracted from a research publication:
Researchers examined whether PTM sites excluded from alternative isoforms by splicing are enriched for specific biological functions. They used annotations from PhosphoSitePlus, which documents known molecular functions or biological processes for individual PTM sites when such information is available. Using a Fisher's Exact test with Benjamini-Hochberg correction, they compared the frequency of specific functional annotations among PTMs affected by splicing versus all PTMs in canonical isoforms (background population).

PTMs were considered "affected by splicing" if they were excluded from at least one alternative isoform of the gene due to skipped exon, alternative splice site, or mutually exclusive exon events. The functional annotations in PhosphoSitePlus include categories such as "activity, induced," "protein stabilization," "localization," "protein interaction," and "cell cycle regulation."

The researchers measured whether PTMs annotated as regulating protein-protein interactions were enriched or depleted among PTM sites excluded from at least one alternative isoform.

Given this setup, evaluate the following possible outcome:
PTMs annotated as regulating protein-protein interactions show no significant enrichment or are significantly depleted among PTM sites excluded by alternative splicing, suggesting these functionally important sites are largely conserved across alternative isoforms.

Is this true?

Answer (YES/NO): NO